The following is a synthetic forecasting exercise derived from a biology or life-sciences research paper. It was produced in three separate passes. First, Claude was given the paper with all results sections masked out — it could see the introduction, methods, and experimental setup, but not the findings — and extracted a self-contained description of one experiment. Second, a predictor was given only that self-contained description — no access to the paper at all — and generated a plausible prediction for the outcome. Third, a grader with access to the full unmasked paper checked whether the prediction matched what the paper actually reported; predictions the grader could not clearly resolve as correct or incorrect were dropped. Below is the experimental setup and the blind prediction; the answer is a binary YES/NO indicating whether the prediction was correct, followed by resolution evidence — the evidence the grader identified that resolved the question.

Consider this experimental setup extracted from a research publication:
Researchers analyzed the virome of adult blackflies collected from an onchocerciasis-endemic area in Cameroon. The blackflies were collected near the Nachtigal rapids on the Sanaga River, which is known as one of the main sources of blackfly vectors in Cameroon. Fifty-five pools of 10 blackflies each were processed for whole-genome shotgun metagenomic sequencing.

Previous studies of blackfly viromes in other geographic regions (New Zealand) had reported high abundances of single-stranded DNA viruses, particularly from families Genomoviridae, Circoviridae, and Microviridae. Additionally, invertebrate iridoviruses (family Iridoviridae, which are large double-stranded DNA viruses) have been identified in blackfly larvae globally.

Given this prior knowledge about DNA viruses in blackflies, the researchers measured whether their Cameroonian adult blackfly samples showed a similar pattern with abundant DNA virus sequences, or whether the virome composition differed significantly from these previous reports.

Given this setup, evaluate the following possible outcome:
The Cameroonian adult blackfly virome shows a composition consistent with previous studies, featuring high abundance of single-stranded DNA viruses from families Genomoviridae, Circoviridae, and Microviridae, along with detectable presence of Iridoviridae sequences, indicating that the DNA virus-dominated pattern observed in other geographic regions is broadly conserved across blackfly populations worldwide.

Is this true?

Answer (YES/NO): NO